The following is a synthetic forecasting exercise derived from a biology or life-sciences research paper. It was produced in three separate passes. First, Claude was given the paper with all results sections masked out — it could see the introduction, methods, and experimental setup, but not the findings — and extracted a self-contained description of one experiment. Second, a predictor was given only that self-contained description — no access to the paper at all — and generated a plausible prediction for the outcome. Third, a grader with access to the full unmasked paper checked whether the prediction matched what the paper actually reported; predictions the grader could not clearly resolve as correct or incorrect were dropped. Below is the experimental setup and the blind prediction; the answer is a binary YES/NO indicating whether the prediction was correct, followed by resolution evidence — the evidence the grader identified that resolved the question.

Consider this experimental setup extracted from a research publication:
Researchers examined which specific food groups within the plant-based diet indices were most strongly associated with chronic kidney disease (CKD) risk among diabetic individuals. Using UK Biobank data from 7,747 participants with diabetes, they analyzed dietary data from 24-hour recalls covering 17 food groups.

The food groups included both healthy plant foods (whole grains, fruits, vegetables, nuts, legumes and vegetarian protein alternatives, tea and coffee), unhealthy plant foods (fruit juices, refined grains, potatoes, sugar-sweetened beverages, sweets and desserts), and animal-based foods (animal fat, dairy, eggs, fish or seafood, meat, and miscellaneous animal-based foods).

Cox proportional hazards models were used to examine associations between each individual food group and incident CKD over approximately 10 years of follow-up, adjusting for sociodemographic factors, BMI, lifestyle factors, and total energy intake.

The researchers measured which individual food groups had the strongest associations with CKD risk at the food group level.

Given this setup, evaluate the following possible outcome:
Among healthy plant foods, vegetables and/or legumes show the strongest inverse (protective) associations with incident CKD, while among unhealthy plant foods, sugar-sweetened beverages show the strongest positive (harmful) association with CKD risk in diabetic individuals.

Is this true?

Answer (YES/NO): NO